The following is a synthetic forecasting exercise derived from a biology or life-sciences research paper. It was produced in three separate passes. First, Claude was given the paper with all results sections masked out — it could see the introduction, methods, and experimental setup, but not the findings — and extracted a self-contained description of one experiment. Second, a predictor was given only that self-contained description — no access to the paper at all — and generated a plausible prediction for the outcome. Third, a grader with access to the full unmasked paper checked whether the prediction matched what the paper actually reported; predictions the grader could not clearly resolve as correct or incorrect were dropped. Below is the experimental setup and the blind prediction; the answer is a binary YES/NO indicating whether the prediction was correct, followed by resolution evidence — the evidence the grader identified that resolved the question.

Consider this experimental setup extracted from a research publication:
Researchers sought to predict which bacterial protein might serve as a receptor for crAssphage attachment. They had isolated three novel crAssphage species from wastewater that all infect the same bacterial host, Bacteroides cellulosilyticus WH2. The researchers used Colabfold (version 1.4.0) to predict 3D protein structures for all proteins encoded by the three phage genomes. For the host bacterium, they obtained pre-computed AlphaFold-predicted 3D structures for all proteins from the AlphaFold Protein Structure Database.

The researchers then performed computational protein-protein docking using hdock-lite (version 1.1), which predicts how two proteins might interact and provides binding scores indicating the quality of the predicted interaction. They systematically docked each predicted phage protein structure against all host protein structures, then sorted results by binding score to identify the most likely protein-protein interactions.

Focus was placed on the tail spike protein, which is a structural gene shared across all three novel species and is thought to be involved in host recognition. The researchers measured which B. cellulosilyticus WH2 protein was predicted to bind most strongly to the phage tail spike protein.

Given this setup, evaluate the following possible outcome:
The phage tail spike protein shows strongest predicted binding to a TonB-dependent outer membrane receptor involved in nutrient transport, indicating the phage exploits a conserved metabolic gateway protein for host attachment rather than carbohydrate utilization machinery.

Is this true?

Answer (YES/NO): YES